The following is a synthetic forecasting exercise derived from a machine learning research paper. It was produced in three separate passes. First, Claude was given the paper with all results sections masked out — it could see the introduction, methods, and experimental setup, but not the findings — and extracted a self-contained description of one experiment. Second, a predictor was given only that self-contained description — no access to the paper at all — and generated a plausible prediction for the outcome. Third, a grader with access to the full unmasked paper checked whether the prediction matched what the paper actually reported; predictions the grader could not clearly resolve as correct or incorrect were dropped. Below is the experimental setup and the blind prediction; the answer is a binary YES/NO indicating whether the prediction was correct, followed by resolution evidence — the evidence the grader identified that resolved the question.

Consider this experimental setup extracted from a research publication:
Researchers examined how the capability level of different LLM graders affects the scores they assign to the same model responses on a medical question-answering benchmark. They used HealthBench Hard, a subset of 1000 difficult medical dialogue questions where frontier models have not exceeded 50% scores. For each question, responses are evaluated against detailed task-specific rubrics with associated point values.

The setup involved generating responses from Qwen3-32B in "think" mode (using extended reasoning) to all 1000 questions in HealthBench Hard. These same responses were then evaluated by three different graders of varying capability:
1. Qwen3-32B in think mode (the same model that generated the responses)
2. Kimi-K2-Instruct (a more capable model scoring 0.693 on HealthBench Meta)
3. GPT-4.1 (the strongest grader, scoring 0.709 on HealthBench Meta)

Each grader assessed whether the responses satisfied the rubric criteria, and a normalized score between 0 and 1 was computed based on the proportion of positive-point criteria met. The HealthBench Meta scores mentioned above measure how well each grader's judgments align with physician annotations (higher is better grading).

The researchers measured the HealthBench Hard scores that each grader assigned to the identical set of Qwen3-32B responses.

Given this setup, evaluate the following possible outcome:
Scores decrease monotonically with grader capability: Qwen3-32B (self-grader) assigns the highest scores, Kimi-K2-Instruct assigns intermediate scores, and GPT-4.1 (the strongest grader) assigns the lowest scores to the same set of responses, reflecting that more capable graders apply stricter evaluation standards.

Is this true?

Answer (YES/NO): YES